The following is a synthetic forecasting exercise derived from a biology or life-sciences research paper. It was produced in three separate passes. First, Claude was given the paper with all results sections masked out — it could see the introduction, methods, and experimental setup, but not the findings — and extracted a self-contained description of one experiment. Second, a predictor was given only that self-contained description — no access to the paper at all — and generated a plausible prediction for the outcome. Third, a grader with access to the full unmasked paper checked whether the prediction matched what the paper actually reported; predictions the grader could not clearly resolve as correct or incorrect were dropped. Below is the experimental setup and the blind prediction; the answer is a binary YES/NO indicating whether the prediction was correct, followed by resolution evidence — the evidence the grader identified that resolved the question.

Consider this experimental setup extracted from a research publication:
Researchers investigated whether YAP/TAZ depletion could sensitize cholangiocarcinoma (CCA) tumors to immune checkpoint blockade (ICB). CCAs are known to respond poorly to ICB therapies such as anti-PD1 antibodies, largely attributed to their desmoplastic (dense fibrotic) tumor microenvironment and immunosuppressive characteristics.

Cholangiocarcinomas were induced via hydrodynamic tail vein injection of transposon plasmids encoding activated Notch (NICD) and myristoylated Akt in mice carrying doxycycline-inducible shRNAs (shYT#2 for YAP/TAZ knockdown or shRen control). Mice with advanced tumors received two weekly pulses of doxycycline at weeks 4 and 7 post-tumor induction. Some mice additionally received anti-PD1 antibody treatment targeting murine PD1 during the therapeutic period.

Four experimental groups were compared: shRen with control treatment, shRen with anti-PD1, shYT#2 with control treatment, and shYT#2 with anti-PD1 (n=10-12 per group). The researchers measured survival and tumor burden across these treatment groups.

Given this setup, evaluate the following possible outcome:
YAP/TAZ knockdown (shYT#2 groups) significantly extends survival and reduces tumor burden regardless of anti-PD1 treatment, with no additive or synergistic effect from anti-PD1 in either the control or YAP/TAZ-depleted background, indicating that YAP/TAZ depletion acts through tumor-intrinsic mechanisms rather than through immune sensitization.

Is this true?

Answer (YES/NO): NO